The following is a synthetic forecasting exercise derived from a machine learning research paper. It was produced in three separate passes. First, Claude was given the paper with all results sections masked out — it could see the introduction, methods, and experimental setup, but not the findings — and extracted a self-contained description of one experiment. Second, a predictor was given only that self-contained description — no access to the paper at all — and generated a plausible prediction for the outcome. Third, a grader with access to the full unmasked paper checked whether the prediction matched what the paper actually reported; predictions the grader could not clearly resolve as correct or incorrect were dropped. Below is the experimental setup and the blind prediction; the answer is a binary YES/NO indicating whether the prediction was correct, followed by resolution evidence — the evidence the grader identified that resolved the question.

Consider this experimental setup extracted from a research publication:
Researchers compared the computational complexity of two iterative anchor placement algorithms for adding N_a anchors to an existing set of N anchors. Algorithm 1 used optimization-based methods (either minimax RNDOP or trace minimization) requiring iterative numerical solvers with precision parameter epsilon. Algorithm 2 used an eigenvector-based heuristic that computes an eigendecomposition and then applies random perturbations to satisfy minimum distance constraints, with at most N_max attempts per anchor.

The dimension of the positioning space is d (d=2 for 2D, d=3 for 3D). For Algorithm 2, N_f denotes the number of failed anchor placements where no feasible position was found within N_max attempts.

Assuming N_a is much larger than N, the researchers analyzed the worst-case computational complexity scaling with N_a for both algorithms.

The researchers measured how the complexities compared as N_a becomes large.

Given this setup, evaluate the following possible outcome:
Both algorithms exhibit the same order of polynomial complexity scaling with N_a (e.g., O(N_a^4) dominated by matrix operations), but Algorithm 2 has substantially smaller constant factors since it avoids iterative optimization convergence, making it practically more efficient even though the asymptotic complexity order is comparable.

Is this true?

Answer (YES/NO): NO